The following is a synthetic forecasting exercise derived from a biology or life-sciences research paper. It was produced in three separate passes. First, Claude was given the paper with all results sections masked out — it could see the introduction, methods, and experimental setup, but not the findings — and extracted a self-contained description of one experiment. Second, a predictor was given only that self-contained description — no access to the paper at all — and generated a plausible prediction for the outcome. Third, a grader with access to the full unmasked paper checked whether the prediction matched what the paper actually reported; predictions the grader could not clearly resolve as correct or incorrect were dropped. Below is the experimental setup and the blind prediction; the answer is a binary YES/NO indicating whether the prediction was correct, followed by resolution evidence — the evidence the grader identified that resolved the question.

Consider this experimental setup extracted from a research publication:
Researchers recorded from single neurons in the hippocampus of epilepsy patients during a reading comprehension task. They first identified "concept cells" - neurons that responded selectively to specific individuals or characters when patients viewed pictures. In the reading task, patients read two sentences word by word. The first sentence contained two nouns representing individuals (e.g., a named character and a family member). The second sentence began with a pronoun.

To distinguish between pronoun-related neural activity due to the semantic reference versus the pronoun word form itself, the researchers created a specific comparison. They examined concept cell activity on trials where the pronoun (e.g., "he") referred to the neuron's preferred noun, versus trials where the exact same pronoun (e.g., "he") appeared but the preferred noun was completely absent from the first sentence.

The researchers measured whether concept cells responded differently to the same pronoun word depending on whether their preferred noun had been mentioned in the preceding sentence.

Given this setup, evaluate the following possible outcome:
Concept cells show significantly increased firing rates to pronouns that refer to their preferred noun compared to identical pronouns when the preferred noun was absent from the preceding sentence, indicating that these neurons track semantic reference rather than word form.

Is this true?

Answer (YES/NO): YES